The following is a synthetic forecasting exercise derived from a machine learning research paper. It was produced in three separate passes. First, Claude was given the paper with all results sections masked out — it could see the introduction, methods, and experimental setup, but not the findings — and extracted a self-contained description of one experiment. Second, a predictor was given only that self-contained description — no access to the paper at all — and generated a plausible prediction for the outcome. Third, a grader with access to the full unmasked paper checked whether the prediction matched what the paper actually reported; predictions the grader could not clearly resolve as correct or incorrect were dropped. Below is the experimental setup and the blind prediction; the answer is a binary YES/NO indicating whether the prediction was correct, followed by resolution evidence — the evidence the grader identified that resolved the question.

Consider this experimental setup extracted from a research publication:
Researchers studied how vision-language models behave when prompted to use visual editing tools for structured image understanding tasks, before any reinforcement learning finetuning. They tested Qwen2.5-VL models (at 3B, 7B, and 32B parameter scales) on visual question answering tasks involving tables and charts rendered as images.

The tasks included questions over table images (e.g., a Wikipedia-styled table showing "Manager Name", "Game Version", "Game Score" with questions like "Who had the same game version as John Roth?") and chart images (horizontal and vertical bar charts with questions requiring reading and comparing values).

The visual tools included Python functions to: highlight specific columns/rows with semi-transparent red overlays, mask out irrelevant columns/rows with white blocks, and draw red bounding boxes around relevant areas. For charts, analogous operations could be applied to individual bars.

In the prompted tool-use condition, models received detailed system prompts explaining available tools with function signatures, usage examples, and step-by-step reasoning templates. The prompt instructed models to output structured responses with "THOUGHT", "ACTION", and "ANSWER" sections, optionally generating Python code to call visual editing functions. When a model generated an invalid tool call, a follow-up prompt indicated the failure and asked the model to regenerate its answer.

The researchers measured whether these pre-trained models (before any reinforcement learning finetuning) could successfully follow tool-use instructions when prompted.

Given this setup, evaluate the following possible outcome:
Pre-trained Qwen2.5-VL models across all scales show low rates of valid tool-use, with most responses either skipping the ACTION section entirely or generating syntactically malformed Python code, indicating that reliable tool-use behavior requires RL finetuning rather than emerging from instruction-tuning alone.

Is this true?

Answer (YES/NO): NO